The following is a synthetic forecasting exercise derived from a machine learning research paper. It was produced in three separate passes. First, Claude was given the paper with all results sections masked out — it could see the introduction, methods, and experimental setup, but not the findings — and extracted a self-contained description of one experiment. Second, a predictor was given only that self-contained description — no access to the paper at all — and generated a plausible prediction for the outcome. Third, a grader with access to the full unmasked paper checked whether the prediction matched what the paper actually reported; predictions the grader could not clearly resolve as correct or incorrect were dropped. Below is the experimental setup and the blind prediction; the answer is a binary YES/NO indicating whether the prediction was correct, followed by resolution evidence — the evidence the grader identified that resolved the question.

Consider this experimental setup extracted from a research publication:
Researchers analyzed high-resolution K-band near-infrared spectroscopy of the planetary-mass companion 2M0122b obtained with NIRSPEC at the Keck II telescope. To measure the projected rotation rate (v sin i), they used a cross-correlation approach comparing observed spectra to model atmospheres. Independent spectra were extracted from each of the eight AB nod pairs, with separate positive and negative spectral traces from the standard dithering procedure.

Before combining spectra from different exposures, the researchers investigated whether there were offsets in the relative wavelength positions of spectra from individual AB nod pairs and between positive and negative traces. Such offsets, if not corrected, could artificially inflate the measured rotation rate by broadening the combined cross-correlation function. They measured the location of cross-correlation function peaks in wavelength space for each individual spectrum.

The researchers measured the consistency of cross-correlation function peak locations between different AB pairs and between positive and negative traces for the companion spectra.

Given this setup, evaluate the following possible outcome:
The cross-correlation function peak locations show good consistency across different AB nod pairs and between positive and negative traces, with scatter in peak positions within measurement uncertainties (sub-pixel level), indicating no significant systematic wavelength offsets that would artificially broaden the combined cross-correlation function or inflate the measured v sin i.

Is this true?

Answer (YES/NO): NO